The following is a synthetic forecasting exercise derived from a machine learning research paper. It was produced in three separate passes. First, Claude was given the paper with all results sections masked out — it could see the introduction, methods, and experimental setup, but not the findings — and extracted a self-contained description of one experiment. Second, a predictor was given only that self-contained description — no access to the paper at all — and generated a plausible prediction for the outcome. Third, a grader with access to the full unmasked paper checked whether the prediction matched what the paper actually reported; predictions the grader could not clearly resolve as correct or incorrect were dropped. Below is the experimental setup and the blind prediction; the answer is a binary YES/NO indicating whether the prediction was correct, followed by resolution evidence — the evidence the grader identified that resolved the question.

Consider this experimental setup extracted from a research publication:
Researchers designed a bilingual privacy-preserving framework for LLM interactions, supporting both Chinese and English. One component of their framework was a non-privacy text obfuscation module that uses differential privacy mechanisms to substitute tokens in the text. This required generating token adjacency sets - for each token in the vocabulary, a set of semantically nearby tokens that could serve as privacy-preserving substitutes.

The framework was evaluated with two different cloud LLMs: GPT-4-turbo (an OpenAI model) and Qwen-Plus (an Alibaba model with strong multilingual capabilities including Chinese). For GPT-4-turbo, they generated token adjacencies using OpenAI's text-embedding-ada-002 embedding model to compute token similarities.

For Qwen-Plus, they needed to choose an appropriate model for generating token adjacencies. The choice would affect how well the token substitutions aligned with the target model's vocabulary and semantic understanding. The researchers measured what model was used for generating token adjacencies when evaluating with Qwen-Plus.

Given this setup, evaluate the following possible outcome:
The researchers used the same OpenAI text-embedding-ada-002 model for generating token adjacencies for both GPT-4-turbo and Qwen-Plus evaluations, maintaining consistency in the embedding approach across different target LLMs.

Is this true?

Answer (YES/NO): NO